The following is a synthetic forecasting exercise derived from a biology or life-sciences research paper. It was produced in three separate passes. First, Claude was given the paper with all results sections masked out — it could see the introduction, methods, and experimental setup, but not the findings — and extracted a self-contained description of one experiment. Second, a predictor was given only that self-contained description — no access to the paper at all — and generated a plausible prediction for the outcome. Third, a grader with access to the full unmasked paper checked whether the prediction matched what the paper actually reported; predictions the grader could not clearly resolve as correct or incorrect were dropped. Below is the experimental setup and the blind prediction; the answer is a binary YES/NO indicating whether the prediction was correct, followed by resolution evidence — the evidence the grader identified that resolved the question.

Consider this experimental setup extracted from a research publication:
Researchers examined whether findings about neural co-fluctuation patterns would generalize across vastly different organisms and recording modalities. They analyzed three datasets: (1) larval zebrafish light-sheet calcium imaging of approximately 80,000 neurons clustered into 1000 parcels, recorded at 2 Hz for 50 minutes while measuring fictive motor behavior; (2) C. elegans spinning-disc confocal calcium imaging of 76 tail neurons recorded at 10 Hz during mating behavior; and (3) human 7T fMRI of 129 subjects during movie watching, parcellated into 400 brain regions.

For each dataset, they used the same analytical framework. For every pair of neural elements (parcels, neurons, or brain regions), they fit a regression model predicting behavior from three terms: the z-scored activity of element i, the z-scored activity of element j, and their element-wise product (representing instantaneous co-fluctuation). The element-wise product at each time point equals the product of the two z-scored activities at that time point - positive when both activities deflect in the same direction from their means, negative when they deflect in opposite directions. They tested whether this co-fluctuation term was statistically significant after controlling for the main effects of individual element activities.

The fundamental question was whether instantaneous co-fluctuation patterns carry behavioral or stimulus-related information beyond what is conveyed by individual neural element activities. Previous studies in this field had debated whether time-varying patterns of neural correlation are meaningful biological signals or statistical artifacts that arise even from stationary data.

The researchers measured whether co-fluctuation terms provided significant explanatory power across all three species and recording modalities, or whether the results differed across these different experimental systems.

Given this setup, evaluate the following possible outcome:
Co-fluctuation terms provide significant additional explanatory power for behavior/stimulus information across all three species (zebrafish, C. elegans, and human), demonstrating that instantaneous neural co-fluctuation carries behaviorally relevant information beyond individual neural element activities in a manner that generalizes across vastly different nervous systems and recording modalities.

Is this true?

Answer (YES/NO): YES